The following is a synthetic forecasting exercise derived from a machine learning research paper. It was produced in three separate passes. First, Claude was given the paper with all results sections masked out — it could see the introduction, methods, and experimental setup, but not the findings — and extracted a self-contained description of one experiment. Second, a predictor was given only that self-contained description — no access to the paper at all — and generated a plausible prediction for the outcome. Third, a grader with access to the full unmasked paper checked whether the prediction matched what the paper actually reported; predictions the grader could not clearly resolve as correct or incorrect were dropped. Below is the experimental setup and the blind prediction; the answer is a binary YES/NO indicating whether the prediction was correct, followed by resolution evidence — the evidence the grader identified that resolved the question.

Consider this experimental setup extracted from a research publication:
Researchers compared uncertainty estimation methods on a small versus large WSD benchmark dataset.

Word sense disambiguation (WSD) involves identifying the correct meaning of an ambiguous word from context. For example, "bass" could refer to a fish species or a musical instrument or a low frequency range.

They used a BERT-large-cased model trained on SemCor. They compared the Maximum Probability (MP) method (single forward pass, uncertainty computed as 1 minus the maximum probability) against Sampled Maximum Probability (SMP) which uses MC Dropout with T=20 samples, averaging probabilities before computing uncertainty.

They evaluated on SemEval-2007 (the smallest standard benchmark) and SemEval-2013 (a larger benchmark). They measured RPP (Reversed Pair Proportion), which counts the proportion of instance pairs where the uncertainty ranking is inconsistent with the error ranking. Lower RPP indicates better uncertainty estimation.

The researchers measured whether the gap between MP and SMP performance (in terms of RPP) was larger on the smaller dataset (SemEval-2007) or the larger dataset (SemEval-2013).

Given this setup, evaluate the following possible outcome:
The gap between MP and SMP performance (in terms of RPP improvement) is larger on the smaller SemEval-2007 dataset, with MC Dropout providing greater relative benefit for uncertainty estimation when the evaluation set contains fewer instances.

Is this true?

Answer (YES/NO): YES